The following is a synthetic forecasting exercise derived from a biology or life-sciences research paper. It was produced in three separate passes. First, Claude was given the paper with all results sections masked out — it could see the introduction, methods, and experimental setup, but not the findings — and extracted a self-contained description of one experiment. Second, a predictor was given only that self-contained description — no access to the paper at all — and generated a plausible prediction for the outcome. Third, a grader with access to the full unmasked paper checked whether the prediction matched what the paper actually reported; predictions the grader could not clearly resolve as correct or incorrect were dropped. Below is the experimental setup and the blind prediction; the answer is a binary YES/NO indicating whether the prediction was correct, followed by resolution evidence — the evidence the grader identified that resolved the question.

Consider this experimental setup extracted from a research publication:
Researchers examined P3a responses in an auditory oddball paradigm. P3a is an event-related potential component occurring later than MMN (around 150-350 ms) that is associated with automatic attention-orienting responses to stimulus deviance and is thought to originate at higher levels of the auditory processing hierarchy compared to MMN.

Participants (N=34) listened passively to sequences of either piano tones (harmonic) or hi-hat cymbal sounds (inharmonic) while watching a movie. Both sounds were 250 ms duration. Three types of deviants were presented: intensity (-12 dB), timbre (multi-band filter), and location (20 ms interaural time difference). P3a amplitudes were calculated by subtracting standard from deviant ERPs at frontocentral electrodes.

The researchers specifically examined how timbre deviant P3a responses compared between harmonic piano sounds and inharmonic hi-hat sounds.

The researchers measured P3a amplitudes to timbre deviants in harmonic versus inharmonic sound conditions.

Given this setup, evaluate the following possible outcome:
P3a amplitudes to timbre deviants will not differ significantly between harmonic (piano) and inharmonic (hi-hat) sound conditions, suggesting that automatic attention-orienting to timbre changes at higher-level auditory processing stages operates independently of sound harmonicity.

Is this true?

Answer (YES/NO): NO